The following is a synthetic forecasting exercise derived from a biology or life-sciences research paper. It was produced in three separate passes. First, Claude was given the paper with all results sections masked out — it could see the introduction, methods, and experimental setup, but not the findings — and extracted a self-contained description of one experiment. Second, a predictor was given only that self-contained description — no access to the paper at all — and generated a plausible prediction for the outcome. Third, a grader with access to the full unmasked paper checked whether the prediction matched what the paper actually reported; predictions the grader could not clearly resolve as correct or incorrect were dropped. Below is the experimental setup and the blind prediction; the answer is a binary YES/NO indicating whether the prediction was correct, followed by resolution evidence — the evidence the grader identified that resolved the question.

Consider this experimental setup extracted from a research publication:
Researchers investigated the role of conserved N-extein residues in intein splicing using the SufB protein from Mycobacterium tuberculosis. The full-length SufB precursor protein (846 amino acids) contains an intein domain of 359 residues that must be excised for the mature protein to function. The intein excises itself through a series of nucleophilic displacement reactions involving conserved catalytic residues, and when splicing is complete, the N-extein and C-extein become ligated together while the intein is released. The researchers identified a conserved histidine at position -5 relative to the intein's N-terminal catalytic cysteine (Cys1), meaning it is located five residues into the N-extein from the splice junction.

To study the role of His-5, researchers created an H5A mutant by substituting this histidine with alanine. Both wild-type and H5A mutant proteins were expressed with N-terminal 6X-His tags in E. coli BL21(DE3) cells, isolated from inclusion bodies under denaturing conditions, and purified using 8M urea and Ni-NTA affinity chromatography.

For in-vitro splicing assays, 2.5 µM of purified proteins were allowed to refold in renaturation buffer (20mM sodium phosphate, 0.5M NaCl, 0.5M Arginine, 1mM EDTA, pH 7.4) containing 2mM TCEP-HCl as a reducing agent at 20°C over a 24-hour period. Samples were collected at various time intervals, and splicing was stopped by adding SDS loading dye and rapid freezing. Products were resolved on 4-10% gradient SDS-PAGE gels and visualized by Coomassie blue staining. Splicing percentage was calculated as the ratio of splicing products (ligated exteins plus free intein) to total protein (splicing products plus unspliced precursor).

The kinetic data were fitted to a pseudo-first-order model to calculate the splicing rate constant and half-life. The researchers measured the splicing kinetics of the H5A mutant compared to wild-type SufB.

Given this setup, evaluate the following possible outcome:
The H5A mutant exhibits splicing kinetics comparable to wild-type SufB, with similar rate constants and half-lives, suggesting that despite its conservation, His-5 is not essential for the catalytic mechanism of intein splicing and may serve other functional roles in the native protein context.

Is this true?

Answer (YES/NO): NO